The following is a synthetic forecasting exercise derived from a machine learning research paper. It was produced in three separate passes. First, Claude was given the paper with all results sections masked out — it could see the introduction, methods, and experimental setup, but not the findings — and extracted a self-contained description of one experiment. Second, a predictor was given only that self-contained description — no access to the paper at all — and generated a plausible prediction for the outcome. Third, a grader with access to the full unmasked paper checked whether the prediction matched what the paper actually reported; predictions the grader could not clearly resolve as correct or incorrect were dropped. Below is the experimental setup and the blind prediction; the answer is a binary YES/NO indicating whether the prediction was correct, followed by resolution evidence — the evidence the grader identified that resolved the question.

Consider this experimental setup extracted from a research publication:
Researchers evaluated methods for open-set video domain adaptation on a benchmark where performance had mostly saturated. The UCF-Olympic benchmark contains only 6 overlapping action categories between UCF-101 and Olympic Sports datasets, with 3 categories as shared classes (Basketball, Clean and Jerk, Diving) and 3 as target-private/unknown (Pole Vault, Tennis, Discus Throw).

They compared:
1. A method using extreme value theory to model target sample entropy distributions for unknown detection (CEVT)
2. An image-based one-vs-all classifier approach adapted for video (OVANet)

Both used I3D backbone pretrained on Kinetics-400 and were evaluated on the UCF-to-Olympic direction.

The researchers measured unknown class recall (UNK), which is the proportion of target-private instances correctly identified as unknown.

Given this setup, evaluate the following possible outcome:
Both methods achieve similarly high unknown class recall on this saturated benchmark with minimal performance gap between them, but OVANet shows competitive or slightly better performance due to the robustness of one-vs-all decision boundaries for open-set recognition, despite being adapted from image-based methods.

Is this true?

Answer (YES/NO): NO